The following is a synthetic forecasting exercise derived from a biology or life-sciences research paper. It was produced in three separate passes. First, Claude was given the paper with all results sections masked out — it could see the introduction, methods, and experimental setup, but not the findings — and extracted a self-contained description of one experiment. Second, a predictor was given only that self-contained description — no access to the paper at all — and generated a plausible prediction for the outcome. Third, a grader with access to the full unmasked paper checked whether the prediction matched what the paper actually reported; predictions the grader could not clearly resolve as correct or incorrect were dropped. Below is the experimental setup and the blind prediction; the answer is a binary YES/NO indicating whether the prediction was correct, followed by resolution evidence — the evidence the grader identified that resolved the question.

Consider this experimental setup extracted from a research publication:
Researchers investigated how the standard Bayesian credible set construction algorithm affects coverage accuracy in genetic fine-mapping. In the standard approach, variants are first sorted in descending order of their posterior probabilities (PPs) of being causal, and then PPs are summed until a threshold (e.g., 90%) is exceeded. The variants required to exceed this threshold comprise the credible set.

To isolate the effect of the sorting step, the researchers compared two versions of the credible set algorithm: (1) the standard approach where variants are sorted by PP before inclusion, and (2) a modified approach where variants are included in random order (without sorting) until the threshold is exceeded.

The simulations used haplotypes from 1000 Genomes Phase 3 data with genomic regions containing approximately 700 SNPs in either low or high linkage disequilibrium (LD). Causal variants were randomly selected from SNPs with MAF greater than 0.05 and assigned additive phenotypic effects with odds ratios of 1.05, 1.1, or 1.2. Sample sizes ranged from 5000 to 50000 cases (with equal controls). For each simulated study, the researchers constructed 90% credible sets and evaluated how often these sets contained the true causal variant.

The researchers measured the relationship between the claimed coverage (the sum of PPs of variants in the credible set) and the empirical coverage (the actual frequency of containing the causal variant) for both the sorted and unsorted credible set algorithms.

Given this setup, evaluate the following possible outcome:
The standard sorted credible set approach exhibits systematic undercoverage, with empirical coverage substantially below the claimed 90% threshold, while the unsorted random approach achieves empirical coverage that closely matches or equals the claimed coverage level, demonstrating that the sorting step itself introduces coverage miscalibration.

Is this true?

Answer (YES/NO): NO